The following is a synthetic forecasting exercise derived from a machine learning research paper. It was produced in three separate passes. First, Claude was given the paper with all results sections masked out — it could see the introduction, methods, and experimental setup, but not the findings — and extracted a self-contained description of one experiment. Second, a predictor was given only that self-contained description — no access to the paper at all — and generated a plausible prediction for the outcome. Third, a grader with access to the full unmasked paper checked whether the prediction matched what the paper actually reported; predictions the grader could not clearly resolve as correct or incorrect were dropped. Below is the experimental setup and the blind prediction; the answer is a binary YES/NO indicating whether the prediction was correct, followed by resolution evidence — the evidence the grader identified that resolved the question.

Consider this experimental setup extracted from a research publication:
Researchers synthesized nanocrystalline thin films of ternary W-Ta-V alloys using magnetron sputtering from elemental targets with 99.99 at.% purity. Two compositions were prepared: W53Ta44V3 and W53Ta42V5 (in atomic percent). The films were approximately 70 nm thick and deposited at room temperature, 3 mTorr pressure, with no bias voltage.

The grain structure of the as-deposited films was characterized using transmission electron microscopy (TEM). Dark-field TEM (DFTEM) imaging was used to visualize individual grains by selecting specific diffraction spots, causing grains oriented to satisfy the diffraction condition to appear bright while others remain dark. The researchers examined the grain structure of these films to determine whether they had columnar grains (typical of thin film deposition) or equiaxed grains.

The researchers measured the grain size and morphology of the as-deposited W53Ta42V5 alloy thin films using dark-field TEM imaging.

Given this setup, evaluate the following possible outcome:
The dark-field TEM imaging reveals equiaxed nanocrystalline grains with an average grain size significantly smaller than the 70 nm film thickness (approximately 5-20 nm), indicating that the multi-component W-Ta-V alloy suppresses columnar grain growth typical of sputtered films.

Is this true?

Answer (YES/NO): NO